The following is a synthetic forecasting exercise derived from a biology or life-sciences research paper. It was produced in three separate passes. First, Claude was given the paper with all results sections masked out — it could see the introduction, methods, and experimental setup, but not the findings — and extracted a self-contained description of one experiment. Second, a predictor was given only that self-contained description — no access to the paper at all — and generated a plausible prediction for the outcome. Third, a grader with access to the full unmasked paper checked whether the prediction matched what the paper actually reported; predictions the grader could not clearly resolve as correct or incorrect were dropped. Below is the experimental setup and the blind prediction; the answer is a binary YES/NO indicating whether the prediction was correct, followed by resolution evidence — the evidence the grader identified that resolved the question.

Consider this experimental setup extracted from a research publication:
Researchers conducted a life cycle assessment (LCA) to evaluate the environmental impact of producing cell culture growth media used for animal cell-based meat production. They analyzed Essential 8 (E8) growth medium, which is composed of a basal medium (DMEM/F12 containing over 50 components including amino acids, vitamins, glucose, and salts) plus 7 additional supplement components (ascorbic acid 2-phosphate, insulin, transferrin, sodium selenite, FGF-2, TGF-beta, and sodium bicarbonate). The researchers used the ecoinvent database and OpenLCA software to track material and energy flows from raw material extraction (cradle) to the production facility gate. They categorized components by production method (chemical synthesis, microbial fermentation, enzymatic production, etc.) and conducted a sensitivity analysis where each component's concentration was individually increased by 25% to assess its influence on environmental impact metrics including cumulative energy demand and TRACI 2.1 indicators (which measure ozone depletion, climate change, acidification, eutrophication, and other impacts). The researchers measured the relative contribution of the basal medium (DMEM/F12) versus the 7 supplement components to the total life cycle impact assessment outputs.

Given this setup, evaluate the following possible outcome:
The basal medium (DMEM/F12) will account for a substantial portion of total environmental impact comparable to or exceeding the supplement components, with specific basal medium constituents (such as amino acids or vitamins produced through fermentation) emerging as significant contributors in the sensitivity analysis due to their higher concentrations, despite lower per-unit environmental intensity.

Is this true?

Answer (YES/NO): NO